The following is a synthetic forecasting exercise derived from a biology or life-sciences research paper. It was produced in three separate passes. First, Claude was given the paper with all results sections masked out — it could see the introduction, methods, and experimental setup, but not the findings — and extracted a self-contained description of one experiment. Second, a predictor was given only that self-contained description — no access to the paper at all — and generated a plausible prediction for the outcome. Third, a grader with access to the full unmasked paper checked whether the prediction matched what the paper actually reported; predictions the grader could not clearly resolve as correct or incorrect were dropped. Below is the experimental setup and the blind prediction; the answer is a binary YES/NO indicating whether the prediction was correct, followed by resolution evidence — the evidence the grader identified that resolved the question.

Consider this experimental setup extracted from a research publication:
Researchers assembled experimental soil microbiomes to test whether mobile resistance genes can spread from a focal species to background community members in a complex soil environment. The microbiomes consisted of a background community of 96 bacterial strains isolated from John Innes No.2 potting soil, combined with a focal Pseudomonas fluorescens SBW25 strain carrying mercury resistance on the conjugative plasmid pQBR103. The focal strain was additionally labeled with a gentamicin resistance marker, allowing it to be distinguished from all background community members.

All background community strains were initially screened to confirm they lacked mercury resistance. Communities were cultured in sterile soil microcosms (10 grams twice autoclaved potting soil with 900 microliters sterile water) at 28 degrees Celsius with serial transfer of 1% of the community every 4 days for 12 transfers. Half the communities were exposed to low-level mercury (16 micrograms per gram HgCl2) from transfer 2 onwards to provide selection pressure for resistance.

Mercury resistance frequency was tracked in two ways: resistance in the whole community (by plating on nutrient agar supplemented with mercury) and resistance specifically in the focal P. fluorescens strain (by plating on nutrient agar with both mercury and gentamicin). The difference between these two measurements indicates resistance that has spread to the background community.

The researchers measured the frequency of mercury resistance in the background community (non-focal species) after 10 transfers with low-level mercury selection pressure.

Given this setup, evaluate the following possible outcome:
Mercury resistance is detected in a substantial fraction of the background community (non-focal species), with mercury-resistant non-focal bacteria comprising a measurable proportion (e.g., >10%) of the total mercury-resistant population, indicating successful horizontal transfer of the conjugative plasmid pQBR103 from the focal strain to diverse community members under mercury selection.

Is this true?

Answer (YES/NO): NO